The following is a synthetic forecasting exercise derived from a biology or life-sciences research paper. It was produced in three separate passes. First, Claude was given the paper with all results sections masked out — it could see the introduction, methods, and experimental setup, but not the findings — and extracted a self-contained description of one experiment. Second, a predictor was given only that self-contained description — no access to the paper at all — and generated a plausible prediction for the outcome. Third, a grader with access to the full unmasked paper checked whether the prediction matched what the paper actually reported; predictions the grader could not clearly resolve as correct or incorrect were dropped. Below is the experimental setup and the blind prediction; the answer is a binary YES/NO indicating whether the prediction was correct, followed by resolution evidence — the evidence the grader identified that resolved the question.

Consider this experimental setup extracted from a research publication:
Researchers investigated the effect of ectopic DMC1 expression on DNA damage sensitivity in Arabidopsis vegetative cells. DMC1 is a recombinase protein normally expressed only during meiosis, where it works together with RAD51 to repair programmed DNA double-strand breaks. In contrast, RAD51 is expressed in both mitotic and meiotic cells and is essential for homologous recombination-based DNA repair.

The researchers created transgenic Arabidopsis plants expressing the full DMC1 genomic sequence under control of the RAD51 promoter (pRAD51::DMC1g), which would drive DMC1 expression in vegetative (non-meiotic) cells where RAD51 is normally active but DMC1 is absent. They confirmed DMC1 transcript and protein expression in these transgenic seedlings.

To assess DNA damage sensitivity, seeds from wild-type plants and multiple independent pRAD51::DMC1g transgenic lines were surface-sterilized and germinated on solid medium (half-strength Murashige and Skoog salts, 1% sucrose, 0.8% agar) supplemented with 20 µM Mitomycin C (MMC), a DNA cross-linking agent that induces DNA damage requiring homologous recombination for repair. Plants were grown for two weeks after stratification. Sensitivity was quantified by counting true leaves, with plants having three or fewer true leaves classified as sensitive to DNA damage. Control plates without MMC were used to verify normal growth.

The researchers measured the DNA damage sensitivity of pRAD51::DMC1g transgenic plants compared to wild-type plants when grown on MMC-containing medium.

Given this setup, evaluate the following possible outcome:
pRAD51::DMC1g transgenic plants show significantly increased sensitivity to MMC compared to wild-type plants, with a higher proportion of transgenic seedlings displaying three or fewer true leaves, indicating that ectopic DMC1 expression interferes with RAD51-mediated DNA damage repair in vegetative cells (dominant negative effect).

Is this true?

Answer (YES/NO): YES